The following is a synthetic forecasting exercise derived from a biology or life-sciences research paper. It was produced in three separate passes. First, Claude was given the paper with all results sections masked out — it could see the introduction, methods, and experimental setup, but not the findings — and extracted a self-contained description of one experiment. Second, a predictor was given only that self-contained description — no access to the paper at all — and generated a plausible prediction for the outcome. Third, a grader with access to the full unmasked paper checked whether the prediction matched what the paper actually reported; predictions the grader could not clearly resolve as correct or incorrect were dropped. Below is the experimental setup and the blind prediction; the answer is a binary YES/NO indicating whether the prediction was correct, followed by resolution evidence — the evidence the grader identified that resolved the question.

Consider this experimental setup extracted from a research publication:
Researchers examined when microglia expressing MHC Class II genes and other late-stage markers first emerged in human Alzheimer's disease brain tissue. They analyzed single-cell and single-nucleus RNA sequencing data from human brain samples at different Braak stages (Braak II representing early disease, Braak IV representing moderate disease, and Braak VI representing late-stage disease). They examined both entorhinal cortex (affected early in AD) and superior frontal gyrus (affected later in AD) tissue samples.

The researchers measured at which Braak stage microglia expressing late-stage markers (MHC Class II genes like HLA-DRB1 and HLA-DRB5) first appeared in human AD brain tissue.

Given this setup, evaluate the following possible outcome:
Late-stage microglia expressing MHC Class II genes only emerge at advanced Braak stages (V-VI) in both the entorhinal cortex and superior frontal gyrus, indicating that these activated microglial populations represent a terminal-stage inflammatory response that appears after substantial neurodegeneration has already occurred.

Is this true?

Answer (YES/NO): NO